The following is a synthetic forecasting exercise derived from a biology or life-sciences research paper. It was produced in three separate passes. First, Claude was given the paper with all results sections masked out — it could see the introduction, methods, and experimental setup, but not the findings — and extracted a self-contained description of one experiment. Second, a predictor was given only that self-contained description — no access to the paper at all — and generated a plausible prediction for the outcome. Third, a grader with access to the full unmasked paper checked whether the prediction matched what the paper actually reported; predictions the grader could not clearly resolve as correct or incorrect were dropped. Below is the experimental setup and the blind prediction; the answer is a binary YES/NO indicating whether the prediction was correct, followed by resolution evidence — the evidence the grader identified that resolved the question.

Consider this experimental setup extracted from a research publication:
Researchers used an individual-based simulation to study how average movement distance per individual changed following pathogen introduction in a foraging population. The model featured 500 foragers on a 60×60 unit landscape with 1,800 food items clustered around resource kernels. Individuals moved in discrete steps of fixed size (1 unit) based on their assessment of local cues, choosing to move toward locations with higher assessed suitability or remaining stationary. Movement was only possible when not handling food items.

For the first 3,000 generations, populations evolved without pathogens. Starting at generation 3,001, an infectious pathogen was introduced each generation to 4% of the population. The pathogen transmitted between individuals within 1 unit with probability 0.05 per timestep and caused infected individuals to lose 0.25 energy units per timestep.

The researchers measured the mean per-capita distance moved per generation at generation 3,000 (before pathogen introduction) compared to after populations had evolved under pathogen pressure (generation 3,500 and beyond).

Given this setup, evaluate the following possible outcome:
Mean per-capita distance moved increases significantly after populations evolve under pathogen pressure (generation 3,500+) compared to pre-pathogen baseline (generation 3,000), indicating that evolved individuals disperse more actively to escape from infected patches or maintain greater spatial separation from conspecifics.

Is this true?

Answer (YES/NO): YES